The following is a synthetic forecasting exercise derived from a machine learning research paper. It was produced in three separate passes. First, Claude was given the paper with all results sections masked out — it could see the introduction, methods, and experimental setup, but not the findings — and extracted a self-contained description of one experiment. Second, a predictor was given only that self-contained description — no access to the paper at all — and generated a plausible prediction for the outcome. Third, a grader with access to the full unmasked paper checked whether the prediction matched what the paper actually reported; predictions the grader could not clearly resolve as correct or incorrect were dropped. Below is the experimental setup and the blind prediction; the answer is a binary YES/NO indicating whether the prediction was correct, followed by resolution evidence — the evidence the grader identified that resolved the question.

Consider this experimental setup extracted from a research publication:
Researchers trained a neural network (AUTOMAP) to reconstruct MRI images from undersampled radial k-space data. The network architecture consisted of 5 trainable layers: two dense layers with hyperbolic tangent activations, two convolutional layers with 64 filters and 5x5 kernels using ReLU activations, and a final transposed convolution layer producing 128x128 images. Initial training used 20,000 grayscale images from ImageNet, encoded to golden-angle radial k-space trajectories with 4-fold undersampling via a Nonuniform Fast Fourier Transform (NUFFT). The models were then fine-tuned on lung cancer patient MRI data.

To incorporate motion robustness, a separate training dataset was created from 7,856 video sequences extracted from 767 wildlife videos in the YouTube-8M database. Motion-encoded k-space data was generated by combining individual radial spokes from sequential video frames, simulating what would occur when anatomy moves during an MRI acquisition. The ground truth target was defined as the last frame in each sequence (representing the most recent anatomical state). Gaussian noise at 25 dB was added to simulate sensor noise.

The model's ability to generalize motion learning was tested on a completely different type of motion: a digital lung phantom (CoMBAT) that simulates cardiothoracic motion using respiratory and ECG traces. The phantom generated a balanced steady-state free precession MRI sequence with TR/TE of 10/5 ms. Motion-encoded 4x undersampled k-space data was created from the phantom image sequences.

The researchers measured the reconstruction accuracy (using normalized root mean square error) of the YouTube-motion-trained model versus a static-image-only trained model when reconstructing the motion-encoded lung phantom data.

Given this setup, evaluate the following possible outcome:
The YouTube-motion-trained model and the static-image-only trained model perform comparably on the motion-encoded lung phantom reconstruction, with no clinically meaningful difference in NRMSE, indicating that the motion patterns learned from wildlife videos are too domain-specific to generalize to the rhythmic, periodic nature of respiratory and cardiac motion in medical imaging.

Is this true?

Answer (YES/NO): NO